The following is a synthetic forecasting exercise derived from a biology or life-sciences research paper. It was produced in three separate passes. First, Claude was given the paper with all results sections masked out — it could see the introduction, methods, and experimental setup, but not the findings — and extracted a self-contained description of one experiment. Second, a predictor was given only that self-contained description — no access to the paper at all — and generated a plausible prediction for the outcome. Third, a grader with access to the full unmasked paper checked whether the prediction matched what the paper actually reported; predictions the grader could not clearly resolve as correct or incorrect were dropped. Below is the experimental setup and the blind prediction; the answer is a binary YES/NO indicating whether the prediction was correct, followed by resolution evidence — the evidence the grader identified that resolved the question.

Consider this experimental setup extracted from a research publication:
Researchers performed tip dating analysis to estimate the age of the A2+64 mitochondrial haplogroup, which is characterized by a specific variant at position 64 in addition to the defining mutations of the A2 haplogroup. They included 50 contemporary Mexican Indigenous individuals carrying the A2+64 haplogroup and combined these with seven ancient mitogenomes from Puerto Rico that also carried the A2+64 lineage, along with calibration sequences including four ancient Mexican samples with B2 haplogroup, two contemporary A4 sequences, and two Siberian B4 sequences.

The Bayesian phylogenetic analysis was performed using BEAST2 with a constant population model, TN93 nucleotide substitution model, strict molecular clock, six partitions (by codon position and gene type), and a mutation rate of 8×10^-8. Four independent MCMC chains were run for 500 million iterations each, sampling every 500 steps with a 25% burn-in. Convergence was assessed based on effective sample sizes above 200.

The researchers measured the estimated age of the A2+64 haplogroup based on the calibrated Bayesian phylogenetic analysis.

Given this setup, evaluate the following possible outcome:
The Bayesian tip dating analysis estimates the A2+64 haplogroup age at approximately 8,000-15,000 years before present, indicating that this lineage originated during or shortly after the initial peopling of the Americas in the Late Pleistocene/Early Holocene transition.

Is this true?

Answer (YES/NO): NO